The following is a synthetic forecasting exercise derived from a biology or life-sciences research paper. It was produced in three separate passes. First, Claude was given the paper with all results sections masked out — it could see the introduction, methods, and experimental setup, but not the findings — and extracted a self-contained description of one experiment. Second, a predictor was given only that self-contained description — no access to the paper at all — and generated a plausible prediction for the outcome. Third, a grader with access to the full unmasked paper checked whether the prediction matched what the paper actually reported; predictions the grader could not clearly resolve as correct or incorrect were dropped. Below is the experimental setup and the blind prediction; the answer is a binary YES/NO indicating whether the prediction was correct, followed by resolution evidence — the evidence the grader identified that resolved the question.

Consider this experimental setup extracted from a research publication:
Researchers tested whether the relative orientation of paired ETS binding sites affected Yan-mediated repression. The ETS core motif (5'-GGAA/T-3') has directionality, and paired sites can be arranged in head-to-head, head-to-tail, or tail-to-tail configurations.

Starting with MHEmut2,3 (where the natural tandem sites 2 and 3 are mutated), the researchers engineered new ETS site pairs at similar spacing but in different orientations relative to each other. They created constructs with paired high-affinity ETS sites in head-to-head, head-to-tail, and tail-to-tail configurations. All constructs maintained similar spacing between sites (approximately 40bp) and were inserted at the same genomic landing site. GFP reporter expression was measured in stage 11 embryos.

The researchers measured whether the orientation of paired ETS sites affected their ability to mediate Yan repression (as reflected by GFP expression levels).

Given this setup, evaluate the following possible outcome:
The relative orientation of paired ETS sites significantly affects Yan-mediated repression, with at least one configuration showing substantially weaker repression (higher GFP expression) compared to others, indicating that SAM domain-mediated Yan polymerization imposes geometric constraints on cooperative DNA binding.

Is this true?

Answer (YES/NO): NO